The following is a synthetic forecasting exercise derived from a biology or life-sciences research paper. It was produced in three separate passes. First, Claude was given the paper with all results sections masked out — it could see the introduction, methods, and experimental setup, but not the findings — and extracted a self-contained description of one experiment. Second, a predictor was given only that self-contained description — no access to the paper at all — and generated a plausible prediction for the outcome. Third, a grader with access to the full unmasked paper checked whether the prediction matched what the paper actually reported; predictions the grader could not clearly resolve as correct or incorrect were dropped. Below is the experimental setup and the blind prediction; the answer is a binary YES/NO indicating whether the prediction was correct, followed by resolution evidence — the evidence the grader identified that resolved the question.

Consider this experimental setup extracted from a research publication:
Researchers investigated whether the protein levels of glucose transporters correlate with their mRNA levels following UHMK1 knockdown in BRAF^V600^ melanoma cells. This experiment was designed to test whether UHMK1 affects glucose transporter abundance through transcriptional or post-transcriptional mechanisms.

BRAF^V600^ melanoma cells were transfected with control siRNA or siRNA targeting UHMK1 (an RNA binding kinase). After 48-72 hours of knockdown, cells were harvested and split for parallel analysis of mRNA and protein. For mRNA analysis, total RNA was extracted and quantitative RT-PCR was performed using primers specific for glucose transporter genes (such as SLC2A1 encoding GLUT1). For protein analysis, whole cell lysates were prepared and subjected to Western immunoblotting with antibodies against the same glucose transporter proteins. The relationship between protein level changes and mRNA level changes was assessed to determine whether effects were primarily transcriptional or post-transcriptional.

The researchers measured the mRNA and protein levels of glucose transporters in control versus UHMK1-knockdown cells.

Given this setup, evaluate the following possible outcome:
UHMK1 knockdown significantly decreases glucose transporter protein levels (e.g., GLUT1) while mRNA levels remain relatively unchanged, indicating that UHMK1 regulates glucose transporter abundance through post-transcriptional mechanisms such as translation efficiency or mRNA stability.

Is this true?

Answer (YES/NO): NO